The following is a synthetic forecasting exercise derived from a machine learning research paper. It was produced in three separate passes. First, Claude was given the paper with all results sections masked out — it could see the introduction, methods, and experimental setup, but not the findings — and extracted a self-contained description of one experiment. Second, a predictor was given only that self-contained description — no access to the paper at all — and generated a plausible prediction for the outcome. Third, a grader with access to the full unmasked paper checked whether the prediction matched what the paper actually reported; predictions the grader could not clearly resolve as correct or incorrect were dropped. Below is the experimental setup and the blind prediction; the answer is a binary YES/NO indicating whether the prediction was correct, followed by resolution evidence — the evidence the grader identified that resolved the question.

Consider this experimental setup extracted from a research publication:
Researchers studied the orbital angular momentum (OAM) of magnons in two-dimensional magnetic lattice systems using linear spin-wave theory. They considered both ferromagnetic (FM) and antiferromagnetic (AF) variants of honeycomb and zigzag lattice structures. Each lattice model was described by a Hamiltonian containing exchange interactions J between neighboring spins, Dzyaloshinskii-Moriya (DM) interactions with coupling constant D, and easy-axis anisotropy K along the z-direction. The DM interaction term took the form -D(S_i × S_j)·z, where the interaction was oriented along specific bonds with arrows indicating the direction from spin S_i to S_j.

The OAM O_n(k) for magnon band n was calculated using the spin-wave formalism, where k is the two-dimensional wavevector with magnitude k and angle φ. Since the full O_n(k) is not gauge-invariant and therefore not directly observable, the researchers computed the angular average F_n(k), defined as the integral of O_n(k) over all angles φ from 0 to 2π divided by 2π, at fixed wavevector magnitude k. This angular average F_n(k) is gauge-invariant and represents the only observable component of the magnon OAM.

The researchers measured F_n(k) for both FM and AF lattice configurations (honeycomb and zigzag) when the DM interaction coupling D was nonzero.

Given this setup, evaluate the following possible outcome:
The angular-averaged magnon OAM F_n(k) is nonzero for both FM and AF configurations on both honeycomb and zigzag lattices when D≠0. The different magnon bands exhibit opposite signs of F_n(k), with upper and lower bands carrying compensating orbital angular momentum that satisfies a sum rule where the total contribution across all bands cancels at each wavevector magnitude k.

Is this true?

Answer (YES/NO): NO